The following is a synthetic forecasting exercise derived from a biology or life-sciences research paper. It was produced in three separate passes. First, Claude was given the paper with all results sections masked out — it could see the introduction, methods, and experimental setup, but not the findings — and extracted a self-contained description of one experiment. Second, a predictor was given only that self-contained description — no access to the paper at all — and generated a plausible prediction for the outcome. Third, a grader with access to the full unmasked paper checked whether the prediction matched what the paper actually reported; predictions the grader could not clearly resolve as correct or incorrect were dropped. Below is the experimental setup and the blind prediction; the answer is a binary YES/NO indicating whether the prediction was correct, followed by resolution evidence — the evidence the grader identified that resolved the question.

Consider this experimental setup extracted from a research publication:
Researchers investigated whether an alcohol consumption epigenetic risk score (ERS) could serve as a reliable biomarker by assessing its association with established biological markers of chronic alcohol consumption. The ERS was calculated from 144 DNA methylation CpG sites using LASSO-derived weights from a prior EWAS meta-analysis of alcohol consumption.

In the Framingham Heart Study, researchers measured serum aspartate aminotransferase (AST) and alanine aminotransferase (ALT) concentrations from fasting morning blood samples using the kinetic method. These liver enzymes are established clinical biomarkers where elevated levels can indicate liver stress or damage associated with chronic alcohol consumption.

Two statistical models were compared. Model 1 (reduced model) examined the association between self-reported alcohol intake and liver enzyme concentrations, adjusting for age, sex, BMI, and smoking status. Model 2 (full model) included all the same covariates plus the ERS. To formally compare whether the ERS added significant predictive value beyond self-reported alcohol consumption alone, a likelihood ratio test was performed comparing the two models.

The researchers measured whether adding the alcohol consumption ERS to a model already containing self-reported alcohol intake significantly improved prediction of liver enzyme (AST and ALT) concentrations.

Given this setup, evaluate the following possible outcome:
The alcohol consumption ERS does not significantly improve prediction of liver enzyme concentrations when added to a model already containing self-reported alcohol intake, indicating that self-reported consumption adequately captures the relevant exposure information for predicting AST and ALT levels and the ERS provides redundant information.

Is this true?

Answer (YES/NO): NO